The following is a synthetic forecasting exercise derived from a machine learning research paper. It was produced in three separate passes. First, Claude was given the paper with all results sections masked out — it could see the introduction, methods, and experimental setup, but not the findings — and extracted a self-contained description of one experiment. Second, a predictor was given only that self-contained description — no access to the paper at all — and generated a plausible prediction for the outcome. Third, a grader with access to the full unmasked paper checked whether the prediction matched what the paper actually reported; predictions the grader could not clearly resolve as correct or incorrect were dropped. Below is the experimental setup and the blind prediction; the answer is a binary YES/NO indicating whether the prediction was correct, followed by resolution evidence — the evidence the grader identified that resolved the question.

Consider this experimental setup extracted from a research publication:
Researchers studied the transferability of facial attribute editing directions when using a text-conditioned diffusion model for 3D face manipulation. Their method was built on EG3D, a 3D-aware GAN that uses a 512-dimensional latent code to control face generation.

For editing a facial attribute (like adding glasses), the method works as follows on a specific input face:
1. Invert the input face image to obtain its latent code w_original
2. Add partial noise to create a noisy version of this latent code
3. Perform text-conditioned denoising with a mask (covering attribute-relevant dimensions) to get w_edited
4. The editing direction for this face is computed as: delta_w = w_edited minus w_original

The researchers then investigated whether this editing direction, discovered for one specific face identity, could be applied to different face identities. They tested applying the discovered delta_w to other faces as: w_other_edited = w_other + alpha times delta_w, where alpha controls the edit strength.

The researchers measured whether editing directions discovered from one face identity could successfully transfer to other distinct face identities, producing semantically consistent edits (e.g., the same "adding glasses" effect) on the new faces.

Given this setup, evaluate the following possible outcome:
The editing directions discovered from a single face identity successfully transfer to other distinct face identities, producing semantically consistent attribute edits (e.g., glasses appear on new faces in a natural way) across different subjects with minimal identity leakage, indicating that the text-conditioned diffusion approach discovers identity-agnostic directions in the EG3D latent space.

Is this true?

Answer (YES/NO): YES